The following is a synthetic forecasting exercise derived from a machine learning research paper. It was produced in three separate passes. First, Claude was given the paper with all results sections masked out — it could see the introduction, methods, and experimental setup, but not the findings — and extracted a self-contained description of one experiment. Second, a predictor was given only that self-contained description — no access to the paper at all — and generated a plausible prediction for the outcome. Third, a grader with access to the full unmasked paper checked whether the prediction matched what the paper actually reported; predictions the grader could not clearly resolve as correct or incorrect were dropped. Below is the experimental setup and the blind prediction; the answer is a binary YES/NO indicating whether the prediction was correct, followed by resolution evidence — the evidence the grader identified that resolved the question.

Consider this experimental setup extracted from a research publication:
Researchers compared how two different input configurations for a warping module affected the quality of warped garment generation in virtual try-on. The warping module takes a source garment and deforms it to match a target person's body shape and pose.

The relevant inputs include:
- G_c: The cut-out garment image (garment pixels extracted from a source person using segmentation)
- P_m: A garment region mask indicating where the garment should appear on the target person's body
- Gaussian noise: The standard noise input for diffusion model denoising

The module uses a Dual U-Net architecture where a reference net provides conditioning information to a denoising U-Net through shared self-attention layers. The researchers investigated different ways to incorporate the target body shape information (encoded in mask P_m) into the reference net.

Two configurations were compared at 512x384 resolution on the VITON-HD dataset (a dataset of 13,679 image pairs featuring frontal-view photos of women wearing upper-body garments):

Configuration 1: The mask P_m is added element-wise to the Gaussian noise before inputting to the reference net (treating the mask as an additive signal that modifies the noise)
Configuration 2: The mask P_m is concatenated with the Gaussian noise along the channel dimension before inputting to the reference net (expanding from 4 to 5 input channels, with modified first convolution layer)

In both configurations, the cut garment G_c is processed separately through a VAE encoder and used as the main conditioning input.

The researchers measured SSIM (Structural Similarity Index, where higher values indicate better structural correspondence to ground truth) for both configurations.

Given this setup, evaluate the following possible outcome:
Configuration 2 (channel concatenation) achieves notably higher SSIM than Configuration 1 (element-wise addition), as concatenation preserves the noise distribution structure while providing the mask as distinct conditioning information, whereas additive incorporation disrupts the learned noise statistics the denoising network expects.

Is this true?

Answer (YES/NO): NO